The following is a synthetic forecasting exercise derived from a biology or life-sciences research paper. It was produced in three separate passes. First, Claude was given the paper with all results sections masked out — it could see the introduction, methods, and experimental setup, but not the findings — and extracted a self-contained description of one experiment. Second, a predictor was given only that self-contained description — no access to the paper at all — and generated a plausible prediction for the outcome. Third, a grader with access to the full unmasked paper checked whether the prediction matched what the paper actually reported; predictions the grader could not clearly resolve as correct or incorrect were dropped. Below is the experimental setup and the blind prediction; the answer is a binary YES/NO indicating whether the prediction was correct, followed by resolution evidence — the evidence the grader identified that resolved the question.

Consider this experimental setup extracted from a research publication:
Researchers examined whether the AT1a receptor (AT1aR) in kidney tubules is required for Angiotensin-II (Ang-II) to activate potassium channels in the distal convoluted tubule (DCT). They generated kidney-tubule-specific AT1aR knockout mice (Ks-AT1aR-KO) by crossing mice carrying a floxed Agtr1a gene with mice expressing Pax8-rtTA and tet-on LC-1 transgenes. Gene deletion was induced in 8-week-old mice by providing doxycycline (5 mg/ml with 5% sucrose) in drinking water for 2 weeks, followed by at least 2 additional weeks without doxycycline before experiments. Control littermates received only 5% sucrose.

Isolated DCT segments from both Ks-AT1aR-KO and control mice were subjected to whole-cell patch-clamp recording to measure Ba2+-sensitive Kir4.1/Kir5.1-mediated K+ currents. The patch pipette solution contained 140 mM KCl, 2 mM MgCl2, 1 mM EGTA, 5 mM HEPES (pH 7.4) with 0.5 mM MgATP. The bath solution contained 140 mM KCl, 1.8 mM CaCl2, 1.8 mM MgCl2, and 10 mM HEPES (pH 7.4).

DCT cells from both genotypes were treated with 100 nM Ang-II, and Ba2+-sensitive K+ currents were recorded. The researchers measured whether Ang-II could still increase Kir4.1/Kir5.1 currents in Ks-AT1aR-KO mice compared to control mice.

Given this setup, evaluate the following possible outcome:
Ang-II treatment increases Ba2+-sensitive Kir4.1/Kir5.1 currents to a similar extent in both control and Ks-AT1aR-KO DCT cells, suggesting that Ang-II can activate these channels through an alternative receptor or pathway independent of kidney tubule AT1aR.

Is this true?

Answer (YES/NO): NO